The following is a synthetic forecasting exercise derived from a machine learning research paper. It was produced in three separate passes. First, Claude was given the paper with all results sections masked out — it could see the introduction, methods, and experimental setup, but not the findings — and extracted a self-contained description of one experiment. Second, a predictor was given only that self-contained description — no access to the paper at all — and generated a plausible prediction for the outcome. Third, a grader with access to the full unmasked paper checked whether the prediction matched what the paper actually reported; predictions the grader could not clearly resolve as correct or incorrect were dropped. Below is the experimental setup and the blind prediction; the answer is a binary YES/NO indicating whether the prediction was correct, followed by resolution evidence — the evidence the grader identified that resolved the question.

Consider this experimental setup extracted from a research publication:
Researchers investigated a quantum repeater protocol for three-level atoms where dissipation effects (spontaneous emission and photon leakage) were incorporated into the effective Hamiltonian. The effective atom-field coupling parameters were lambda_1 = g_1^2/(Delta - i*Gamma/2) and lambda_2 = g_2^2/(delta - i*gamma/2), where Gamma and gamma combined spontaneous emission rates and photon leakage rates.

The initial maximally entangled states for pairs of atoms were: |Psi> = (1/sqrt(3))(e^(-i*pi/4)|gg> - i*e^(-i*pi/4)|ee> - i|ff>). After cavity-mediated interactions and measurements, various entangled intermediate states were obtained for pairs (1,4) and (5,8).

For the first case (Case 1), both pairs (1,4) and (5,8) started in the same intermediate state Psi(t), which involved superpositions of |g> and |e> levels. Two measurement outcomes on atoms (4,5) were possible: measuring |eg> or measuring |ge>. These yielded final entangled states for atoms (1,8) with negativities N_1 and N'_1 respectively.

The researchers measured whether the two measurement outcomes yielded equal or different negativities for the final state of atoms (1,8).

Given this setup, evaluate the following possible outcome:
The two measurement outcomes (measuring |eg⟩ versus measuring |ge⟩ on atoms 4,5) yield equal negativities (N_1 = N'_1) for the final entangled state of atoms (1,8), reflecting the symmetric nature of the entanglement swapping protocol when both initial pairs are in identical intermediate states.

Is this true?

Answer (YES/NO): NO